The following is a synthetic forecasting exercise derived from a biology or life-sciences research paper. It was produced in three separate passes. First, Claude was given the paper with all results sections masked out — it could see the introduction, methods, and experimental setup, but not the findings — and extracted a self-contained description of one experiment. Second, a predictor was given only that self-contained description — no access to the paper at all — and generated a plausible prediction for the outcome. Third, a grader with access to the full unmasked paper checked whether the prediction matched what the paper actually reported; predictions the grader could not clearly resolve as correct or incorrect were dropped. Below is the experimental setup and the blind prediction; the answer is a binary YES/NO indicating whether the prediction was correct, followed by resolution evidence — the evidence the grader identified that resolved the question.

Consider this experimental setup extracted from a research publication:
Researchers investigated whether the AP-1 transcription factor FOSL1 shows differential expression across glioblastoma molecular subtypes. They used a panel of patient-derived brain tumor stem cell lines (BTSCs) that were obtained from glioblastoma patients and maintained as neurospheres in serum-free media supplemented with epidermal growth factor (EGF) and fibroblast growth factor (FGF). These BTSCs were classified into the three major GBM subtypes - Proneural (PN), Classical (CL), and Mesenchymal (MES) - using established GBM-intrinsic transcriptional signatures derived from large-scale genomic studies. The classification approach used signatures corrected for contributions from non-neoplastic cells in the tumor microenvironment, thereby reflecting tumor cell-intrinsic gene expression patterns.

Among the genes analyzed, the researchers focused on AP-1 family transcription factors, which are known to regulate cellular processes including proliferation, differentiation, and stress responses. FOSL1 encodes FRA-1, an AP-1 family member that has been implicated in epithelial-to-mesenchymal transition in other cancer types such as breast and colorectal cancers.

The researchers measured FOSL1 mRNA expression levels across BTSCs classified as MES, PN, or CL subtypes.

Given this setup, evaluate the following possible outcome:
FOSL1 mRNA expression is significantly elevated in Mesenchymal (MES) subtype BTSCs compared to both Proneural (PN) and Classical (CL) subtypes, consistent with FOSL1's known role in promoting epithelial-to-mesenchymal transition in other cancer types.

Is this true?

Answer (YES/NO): YES